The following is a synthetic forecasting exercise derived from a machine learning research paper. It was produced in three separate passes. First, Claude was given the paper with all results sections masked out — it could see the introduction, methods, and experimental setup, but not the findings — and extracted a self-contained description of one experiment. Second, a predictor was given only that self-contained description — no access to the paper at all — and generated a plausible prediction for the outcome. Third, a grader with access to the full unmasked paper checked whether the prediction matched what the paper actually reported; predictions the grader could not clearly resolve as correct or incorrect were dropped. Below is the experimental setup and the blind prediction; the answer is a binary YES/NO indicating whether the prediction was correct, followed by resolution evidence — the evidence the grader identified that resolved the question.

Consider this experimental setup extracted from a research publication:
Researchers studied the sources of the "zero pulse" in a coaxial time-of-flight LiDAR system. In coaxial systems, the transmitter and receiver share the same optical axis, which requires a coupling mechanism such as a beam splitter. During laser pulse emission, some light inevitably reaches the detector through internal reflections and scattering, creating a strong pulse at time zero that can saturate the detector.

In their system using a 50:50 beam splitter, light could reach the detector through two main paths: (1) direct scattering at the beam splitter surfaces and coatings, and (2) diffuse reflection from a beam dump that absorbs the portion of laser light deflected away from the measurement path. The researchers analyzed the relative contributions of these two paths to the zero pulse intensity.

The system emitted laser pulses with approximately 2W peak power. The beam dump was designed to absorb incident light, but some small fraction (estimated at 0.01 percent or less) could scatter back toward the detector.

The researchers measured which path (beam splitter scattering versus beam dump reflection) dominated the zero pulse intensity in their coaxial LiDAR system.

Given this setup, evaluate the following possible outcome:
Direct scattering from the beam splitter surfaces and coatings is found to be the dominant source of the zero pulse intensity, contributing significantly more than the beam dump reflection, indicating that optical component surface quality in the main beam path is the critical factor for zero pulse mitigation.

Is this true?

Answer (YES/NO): NO